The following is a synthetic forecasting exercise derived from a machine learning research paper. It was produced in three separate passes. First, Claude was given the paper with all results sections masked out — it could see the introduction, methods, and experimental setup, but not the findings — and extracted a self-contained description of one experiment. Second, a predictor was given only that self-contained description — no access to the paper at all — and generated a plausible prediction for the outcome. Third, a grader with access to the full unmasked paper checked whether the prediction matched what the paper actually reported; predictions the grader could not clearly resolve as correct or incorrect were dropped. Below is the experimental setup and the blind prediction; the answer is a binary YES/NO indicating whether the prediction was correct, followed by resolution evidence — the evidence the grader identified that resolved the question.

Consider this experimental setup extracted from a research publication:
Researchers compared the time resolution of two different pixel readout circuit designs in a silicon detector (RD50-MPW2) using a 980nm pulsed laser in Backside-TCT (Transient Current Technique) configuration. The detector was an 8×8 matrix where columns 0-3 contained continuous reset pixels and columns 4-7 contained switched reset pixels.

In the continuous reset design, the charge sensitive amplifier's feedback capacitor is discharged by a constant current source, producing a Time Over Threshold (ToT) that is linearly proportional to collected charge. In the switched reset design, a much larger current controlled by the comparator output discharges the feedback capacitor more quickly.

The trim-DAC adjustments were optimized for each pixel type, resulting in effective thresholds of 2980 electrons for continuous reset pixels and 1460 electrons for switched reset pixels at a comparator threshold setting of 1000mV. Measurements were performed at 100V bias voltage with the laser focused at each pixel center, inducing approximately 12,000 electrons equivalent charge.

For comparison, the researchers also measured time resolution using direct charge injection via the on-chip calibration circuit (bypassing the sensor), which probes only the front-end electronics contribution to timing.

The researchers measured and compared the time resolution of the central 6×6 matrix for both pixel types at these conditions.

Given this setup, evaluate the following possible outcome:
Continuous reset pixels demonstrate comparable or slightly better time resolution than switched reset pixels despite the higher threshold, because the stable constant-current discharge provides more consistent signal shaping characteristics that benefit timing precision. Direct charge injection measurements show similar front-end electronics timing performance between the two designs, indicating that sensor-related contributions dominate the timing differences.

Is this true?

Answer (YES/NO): NO